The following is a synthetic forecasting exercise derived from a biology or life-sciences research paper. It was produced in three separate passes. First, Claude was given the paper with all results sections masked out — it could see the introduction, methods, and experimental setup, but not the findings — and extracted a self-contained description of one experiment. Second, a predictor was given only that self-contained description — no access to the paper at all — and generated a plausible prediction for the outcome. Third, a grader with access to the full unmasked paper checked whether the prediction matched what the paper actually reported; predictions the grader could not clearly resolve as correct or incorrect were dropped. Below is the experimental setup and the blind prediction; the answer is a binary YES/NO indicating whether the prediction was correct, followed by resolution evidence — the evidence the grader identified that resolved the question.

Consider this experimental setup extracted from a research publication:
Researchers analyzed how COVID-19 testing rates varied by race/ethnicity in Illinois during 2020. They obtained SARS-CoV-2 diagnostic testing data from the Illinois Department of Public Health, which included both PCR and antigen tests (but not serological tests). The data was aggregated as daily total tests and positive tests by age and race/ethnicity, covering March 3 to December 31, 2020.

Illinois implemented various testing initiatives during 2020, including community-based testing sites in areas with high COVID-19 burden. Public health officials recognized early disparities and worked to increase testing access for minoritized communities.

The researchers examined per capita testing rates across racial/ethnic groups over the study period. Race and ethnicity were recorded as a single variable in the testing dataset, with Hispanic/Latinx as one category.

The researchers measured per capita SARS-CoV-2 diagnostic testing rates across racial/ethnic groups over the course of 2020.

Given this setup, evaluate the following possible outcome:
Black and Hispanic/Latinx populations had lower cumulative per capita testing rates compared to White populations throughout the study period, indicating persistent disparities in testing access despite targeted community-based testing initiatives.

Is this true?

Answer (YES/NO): NO